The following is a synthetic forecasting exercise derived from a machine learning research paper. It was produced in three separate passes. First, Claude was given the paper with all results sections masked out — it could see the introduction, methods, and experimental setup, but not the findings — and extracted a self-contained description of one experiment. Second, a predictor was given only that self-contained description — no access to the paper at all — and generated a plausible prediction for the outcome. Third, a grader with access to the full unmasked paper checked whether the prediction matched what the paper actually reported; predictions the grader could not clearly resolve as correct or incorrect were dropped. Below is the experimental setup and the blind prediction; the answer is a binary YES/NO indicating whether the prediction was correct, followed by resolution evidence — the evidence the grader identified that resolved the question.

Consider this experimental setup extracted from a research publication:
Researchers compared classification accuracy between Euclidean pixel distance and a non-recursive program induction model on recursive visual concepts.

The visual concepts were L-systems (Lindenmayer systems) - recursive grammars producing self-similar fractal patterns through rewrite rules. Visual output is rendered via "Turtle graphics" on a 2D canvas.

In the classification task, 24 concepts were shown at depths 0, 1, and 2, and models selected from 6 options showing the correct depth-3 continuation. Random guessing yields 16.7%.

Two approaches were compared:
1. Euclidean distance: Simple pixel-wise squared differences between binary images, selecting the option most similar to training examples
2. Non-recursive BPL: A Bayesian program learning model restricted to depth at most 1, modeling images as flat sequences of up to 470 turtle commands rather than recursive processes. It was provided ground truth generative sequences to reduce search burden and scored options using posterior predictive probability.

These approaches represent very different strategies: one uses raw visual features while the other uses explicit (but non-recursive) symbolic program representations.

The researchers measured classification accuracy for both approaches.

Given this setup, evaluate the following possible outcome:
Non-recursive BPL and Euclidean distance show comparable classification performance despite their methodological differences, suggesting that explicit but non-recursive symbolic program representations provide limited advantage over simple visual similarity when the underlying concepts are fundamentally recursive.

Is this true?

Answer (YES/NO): YES